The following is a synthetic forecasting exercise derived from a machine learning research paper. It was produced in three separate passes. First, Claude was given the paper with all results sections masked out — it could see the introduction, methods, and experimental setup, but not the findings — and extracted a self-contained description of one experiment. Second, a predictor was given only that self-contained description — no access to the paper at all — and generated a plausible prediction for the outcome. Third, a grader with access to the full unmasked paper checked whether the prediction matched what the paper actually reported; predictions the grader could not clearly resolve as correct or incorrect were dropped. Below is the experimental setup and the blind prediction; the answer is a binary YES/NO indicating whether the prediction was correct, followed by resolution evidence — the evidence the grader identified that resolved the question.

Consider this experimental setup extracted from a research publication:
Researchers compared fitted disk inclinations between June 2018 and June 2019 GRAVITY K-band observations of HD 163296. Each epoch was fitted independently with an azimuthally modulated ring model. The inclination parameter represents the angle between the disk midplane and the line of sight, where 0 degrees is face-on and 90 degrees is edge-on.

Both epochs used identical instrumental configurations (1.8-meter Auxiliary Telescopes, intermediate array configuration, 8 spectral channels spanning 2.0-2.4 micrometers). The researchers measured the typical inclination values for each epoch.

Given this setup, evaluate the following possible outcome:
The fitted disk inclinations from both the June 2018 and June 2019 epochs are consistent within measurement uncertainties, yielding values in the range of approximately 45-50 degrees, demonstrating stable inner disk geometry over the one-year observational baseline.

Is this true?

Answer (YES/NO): NO